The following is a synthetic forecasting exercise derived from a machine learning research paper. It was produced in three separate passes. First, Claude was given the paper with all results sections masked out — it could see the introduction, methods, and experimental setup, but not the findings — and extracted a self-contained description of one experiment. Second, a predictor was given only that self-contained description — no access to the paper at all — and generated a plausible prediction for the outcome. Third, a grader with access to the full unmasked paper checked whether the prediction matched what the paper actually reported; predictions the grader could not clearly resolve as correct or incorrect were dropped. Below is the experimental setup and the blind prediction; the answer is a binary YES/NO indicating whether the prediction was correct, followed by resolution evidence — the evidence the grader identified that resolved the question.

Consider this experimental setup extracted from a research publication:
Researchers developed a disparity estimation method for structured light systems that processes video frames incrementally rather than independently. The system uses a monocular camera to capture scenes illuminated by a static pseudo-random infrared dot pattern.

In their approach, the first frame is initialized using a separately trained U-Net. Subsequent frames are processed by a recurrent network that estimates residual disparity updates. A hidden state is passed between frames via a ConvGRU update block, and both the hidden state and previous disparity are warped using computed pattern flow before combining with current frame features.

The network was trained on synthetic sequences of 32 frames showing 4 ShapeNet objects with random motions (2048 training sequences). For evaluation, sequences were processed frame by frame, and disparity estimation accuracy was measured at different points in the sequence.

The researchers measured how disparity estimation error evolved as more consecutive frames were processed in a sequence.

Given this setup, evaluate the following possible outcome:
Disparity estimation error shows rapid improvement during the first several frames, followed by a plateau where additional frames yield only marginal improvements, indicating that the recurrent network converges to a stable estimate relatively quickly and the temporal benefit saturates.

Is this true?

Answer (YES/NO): NO